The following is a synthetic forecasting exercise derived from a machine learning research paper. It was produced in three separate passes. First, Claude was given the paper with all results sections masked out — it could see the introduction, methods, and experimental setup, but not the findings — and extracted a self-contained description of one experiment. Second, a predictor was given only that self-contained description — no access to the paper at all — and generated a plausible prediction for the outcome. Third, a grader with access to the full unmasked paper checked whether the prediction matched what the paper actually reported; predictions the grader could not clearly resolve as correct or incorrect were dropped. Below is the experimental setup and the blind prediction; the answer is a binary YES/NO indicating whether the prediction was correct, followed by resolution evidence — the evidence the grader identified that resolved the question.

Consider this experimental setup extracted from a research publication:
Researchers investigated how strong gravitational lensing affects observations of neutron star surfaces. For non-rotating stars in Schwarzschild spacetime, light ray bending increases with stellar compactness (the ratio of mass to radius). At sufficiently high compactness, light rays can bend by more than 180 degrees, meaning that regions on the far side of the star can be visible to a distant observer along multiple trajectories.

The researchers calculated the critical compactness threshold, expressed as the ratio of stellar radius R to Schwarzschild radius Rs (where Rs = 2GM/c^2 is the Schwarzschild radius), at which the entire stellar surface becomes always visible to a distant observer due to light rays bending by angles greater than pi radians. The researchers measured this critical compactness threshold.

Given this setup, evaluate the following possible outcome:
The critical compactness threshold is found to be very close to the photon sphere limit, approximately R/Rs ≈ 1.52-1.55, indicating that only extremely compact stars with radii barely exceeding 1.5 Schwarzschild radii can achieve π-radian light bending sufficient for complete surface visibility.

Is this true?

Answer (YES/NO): NO